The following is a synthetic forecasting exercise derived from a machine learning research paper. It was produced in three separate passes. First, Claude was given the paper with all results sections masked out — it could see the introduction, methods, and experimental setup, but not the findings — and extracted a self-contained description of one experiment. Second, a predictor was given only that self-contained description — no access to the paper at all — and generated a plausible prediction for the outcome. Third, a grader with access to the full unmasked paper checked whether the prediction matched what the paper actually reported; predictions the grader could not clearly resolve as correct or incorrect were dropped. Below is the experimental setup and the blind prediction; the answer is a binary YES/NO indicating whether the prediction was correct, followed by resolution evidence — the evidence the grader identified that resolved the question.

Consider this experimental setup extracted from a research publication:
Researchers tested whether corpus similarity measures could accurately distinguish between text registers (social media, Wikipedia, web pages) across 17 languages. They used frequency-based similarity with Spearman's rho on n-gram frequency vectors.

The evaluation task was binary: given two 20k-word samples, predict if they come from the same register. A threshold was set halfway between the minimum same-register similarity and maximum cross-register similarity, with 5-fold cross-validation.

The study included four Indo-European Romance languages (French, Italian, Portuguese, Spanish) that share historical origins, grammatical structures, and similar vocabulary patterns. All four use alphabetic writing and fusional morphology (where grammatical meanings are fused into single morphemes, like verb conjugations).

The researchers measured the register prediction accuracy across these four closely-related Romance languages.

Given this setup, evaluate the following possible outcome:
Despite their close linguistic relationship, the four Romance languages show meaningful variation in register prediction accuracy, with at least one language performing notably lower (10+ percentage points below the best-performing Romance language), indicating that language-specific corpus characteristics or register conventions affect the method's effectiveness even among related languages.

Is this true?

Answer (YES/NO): NO